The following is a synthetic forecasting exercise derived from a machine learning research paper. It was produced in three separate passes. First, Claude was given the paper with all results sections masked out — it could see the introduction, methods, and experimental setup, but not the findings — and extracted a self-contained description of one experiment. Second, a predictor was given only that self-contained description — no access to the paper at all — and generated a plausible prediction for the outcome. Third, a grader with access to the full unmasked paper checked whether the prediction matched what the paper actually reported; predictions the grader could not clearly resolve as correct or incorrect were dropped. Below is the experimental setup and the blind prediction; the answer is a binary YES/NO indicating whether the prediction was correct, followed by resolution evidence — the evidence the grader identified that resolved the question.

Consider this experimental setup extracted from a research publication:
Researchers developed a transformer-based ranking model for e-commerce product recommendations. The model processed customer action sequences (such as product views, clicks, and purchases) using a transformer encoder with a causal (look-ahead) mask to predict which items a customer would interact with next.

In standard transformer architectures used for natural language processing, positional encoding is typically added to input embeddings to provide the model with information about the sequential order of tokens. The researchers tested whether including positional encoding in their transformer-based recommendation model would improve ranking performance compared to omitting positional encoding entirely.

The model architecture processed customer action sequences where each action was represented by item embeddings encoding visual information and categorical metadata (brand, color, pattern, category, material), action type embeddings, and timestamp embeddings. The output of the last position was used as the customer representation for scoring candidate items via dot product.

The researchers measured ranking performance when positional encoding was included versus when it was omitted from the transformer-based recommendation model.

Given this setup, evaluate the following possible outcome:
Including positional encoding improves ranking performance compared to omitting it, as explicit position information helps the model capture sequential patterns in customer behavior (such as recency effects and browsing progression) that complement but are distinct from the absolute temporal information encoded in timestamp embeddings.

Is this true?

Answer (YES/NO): NO